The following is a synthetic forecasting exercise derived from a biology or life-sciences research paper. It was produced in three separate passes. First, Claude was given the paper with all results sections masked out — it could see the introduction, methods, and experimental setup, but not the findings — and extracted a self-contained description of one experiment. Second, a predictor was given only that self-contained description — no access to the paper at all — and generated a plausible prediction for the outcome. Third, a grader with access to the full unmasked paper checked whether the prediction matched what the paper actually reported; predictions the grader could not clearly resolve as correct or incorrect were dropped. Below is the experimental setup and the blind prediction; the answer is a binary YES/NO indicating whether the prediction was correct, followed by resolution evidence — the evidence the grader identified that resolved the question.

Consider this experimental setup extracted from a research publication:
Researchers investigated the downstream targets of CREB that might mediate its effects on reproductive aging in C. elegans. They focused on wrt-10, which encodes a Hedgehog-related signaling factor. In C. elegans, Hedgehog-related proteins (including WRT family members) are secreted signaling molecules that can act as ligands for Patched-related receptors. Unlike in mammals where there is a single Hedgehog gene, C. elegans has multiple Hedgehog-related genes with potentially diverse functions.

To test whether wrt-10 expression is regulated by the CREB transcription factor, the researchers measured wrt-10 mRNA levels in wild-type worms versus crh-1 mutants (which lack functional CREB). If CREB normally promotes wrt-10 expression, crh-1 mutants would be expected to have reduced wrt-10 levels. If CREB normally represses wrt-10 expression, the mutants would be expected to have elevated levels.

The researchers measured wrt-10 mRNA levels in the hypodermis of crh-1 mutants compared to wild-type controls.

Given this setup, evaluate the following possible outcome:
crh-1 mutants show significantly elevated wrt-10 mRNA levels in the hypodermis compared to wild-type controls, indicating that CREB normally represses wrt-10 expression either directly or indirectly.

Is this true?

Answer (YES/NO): YES